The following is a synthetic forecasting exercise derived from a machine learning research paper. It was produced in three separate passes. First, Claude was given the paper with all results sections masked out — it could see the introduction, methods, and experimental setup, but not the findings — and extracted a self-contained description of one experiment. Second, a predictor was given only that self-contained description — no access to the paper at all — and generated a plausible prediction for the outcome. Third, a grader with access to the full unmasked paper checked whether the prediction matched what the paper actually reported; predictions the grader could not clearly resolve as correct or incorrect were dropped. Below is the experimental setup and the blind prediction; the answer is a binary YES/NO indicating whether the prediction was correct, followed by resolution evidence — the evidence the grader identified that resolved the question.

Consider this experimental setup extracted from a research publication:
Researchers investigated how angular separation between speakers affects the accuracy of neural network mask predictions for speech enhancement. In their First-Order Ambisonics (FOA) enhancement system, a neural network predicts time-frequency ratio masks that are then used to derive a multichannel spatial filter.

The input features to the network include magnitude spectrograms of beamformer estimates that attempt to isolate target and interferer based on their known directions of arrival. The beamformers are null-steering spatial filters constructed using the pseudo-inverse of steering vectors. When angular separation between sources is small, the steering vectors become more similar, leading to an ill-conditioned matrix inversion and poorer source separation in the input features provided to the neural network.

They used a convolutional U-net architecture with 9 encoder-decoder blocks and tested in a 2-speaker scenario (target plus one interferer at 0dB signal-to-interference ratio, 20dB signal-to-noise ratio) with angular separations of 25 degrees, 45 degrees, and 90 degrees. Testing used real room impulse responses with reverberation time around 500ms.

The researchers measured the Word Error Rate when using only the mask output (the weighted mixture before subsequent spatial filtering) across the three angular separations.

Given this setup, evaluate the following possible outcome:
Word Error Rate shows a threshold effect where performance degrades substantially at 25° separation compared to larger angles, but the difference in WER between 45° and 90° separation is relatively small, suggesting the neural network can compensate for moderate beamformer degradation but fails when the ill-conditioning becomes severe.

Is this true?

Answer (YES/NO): NO